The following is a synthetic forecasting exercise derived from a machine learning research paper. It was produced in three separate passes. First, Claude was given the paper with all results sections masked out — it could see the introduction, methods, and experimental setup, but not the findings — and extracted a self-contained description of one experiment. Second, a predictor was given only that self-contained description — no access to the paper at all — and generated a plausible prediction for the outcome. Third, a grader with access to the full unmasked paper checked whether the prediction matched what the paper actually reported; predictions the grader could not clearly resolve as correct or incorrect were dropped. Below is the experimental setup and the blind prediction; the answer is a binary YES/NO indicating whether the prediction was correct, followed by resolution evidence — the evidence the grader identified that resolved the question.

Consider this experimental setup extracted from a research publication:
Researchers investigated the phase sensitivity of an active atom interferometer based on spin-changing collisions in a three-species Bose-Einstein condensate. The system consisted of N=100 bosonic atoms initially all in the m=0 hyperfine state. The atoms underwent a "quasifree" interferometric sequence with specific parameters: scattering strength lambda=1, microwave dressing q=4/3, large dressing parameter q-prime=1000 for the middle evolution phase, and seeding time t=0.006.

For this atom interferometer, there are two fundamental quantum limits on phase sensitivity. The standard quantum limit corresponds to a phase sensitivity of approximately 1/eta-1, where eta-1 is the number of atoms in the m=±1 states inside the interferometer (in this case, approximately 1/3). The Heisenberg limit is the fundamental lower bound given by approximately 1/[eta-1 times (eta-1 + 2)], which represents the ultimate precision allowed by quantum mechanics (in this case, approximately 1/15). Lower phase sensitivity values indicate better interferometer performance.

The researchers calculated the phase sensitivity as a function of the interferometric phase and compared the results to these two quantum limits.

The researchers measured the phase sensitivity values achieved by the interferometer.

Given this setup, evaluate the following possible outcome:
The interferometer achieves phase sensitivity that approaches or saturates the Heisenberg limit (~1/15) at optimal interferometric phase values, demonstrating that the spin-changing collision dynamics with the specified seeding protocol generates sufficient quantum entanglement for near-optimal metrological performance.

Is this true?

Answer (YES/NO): YES